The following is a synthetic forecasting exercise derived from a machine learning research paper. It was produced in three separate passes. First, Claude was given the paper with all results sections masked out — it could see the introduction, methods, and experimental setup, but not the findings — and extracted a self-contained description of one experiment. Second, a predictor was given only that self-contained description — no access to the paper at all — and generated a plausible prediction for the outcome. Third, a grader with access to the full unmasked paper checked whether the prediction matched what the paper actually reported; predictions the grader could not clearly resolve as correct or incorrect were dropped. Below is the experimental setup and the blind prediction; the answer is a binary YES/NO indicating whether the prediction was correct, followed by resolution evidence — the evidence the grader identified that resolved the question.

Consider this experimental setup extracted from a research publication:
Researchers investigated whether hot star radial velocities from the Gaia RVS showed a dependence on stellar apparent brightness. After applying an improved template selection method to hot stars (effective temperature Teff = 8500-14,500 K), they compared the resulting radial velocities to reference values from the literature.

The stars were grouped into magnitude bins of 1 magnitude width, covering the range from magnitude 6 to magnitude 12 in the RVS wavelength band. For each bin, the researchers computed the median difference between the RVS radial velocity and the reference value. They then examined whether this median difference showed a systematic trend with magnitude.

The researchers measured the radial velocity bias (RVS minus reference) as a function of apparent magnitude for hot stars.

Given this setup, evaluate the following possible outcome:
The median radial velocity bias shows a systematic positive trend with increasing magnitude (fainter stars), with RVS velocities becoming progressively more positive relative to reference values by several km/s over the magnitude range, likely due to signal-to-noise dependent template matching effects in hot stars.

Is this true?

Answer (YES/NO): NO